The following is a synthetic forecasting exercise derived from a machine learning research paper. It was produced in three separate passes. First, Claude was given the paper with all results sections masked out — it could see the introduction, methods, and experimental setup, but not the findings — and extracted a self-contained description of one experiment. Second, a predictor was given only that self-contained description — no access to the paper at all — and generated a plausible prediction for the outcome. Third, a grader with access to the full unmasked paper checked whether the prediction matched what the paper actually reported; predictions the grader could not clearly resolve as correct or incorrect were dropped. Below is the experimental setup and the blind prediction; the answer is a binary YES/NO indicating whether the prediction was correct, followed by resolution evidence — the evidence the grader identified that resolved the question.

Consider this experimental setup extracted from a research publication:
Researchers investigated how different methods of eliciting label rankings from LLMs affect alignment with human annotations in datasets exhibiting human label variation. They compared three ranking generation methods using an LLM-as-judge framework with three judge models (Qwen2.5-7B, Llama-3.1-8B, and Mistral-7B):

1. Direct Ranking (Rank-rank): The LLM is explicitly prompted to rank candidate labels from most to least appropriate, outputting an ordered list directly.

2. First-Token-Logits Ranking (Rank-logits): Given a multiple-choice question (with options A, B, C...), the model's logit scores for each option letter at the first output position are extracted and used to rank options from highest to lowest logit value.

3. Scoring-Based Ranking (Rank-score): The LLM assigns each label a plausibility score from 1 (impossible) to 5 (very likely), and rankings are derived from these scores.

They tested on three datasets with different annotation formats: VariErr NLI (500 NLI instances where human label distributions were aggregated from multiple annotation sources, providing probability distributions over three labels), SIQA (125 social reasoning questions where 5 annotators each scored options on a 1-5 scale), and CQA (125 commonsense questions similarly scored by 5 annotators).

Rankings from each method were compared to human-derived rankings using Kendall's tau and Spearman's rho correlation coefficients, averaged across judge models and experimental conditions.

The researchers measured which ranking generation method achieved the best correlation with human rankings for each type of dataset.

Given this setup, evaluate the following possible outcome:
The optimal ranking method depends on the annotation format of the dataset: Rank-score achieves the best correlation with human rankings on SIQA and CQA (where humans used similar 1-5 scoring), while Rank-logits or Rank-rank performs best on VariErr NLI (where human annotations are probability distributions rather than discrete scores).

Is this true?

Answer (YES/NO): YES